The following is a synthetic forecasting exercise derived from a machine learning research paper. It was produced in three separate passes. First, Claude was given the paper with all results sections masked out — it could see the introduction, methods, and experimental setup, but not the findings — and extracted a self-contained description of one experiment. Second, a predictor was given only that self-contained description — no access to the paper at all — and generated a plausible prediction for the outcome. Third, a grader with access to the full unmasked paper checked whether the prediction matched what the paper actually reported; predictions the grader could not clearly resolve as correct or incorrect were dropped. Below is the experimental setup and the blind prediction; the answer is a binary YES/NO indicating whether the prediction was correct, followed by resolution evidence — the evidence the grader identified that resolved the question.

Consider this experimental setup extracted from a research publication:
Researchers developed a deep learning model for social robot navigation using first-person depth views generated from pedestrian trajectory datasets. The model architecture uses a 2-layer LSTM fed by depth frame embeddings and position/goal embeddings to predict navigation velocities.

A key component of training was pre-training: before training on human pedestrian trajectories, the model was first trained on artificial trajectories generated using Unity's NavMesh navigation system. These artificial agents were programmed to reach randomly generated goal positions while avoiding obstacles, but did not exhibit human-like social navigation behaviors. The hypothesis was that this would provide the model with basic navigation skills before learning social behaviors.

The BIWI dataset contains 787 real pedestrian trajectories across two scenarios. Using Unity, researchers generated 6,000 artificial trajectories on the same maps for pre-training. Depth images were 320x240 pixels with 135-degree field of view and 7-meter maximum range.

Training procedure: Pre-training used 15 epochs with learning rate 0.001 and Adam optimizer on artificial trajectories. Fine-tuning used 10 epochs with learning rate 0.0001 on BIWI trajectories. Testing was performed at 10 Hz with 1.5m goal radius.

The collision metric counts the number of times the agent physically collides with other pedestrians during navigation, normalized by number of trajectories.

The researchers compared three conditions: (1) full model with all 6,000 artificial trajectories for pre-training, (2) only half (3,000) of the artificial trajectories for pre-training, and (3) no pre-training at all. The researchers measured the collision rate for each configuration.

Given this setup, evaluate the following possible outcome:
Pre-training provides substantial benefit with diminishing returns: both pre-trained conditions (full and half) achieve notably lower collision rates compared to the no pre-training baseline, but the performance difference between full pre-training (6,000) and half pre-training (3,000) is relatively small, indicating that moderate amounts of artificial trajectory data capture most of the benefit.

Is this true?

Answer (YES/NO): NO